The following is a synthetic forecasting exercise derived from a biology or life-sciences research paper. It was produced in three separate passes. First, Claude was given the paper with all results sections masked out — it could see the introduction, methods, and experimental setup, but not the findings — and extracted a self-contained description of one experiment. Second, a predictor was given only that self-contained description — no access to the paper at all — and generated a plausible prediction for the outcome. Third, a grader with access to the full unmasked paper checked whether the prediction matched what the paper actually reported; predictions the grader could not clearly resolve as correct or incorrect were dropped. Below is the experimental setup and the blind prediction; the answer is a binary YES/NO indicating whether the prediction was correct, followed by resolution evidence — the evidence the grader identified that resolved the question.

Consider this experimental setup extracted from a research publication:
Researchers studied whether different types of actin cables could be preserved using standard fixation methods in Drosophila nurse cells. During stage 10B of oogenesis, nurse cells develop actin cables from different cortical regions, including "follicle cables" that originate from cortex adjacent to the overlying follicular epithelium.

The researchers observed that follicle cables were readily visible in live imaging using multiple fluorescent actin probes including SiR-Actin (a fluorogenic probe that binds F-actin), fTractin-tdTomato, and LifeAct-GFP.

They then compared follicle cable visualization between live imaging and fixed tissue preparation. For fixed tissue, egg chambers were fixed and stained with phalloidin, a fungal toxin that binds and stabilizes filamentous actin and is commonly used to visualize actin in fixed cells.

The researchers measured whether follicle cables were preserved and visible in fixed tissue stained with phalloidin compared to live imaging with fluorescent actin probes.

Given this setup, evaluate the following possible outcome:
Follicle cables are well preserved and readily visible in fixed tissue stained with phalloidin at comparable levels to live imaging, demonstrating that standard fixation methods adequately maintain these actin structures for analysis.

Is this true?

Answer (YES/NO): NO